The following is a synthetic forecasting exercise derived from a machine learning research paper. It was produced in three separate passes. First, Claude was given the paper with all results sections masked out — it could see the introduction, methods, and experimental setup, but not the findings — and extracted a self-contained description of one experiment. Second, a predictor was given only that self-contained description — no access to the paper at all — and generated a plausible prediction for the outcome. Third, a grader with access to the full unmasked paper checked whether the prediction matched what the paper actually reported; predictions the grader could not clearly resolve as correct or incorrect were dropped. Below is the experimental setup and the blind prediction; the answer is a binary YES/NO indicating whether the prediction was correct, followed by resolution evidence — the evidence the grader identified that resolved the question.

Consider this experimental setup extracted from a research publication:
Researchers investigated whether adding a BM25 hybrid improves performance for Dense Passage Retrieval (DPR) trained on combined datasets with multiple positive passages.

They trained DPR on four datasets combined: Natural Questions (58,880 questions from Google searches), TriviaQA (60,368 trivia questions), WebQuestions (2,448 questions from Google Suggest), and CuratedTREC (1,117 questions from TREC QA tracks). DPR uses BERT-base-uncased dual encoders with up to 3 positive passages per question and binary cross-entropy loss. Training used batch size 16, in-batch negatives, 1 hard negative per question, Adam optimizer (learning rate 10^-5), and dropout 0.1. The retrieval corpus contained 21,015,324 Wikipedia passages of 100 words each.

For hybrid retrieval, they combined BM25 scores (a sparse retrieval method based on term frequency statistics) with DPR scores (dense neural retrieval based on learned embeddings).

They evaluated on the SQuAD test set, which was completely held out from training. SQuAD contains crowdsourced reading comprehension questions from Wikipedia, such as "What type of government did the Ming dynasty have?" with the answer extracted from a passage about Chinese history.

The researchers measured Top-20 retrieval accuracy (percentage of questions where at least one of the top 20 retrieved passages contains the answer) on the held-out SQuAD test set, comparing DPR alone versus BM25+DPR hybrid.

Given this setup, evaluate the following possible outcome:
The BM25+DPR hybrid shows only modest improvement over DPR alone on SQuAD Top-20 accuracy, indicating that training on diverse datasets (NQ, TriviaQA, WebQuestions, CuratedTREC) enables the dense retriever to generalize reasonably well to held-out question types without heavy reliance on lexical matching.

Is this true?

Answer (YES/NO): NO